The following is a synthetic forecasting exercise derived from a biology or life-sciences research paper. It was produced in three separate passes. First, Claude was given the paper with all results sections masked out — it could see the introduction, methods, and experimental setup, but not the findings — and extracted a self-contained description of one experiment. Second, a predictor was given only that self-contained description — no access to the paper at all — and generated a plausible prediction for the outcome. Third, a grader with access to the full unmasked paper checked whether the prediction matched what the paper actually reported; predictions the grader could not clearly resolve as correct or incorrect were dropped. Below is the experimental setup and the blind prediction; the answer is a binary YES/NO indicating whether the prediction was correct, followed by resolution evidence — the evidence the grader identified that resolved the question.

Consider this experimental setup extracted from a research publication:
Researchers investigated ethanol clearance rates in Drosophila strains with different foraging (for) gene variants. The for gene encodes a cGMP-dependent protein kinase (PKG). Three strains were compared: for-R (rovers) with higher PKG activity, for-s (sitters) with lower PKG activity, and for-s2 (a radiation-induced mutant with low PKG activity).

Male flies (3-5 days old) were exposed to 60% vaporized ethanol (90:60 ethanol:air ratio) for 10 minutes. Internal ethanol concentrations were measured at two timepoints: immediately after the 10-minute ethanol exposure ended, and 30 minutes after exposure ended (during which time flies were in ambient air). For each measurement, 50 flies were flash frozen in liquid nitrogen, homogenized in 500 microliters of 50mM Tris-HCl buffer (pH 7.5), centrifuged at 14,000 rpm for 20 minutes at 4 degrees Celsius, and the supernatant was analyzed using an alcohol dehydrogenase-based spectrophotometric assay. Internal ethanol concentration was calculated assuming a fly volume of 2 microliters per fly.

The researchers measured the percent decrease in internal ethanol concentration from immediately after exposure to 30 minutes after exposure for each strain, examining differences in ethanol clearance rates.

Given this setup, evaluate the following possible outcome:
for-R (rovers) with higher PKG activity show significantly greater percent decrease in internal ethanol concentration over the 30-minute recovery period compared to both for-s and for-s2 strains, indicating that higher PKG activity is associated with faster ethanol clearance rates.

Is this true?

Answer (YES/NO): YES